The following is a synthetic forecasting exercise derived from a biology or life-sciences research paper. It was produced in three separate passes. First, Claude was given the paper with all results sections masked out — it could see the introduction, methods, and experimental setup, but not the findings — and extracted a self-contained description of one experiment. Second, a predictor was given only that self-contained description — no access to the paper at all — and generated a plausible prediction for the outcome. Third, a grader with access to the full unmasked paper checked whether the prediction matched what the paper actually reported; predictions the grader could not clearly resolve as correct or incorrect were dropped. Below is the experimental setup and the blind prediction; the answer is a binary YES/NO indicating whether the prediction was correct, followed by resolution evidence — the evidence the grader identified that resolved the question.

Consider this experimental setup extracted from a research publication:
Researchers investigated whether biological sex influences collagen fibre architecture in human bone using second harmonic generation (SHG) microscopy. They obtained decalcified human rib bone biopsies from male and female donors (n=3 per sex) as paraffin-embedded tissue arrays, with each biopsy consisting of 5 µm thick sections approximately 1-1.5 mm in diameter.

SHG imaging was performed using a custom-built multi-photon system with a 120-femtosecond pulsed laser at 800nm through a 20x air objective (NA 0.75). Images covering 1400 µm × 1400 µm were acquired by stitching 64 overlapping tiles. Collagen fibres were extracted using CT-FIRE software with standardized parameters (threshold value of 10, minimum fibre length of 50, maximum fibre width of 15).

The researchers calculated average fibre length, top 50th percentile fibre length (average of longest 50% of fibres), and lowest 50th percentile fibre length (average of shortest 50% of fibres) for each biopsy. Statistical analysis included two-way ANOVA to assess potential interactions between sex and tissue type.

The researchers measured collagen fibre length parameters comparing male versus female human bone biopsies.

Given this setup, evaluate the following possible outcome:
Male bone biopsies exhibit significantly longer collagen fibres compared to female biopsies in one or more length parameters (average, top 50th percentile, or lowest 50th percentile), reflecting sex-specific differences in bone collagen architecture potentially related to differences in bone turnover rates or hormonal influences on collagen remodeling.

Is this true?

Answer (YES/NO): NO